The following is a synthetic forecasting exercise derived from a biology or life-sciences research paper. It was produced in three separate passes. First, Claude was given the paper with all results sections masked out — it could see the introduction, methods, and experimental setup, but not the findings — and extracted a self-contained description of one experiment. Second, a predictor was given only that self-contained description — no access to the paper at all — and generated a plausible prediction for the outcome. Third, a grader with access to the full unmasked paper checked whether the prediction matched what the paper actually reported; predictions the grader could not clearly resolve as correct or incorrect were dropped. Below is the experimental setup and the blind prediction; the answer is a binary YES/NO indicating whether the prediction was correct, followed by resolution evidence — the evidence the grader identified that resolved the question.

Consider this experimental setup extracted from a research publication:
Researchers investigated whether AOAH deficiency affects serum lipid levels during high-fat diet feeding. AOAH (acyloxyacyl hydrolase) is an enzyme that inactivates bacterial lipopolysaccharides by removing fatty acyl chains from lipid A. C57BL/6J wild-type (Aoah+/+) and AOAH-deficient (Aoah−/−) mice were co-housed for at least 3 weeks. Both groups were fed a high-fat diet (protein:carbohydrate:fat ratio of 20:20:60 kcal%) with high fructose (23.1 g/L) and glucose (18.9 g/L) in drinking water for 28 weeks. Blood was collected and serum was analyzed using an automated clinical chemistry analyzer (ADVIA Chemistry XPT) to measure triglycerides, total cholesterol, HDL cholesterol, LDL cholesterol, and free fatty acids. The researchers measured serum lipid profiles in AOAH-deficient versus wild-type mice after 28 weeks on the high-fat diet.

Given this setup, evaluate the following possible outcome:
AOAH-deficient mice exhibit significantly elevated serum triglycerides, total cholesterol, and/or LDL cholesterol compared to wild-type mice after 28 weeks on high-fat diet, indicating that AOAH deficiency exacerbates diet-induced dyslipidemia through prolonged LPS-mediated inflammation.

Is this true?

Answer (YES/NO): YES